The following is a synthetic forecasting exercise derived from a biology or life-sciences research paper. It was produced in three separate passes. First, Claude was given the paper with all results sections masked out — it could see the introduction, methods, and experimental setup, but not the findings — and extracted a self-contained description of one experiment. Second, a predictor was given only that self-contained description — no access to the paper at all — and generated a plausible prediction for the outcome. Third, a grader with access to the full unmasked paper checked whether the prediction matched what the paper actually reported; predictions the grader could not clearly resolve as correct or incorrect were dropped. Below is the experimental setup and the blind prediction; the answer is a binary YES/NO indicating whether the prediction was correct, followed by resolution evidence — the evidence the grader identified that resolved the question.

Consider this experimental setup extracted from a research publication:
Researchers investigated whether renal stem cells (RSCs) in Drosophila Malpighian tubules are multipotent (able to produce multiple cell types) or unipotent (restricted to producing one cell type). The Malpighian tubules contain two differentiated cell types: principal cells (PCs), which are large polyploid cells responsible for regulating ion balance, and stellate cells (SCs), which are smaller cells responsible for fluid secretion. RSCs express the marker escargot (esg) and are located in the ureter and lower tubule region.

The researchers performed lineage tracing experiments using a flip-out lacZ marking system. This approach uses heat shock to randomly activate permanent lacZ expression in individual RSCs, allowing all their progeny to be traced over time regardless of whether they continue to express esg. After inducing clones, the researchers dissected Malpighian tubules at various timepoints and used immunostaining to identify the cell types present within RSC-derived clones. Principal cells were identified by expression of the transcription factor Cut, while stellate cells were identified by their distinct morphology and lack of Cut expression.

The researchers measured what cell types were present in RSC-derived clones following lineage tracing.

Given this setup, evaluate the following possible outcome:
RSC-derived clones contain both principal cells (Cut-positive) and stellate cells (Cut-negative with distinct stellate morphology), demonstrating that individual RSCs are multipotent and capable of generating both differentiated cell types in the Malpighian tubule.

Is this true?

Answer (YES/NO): NO